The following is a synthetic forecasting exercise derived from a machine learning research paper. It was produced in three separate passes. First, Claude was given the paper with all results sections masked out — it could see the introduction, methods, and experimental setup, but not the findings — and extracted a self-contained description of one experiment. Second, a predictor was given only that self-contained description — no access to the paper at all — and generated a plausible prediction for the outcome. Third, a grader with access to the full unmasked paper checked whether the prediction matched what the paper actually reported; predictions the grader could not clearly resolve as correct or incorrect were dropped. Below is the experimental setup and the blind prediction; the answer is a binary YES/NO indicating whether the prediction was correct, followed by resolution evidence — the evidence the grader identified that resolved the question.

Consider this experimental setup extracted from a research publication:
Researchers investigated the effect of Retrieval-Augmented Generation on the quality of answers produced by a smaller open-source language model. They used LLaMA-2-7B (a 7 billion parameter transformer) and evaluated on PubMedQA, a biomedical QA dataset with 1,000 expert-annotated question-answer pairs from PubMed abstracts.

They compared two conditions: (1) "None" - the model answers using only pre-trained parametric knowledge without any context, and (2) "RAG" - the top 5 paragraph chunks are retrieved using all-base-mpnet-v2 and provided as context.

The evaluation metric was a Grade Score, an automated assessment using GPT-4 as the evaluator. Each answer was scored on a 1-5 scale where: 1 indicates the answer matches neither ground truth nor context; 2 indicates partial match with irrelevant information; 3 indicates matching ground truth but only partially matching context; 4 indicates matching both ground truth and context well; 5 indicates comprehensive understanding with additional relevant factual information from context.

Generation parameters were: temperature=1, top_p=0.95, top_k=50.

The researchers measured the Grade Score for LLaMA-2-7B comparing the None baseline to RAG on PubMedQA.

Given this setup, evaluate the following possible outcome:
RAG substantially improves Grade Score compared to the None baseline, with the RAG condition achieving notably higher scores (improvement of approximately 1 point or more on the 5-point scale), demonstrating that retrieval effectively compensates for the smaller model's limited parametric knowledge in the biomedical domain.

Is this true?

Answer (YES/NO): NO